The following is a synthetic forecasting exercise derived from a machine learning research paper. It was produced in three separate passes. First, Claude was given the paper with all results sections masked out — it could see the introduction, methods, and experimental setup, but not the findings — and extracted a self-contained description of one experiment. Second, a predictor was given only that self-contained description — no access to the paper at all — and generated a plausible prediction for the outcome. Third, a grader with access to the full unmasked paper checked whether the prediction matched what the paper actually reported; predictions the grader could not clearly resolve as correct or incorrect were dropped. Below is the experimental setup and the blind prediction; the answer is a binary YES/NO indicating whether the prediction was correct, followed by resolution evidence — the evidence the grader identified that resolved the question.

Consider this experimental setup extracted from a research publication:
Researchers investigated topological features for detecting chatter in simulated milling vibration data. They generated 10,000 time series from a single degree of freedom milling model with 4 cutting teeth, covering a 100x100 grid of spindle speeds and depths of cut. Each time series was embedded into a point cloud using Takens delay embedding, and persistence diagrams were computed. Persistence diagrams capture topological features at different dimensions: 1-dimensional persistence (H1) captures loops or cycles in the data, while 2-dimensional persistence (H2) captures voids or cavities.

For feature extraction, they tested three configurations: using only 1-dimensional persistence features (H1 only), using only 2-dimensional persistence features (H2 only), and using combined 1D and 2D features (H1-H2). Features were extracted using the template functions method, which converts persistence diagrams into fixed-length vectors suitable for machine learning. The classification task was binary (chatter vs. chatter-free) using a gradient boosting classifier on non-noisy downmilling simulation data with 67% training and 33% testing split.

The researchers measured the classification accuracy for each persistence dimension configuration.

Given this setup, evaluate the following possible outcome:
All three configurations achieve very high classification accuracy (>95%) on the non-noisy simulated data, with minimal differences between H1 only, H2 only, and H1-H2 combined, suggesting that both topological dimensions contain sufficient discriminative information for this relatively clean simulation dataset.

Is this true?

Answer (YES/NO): NO